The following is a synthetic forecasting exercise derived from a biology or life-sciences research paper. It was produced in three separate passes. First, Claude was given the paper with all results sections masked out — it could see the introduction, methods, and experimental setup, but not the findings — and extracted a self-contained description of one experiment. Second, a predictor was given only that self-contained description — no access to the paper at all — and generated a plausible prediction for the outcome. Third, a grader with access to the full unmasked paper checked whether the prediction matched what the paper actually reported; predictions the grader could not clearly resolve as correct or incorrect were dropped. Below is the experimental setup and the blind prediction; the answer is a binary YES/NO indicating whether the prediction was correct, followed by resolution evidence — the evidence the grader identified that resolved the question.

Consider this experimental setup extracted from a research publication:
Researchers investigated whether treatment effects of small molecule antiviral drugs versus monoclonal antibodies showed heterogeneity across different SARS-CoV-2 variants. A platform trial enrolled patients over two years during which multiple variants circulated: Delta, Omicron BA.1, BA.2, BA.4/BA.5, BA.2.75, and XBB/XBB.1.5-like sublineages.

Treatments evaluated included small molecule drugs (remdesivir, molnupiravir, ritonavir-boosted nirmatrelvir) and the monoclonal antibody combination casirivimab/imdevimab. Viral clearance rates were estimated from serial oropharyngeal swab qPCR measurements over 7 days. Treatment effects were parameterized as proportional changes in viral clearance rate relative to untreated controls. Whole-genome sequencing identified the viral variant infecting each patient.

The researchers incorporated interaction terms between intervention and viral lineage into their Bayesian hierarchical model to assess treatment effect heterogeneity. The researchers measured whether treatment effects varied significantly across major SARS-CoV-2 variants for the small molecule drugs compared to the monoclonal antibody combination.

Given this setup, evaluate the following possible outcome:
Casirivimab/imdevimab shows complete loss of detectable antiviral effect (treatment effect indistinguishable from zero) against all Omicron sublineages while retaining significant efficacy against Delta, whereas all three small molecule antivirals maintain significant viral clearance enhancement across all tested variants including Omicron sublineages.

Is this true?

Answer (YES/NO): NO